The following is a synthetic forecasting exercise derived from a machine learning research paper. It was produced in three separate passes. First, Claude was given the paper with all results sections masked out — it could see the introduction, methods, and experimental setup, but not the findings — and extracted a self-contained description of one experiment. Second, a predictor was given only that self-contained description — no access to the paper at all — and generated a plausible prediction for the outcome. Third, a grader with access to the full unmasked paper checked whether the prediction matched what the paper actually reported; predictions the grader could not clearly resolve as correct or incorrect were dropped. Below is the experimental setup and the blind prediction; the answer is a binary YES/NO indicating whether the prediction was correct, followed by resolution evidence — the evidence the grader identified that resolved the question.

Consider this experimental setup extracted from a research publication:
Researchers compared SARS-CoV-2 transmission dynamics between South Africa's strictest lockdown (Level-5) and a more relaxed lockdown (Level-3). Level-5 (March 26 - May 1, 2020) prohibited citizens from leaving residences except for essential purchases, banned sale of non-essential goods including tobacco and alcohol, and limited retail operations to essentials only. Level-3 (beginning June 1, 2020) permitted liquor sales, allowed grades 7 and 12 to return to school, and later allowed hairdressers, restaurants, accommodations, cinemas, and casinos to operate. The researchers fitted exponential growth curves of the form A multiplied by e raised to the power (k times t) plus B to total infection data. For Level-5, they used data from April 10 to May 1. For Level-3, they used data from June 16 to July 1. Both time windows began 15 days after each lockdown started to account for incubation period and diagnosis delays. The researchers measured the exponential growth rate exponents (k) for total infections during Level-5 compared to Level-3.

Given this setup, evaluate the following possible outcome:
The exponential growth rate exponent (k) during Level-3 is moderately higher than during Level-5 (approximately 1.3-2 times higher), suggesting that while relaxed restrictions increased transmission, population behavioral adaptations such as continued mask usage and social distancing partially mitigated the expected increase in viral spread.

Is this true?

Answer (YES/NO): NO